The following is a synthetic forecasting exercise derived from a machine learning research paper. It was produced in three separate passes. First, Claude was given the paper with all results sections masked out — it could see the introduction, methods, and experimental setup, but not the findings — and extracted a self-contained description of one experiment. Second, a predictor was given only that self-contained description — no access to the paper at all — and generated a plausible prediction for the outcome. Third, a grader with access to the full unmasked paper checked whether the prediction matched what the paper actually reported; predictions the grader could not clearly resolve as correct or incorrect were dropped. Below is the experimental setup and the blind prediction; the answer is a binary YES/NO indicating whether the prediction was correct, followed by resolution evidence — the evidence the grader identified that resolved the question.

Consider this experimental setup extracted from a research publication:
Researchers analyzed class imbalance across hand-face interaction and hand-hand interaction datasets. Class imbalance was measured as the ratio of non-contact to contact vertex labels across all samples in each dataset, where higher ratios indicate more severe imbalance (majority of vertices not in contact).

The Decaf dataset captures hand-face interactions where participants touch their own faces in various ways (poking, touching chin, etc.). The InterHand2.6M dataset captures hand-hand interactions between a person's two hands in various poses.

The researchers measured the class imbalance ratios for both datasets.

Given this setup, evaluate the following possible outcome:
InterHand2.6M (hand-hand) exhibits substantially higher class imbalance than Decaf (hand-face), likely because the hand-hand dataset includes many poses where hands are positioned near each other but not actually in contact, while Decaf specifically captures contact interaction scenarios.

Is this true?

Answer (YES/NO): NO